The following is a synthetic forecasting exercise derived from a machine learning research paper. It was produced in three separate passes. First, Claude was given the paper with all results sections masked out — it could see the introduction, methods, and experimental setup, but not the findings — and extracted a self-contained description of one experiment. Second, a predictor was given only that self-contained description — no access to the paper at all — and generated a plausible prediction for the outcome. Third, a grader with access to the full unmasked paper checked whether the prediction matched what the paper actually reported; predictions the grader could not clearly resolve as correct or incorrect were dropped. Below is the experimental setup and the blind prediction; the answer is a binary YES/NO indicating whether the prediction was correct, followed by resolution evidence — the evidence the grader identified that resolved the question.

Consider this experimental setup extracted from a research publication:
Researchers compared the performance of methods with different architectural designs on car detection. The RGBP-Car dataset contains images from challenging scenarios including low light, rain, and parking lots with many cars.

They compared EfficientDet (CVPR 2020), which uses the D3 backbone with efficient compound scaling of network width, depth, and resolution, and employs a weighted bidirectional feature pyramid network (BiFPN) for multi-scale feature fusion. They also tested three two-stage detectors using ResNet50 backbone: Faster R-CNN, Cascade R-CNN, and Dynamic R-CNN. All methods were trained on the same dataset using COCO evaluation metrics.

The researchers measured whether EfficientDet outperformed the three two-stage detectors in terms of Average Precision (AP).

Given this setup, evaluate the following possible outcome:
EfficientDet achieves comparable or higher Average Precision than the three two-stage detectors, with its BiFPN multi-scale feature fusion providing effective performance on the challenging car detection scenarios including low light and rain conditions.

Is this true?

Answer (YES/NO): NO